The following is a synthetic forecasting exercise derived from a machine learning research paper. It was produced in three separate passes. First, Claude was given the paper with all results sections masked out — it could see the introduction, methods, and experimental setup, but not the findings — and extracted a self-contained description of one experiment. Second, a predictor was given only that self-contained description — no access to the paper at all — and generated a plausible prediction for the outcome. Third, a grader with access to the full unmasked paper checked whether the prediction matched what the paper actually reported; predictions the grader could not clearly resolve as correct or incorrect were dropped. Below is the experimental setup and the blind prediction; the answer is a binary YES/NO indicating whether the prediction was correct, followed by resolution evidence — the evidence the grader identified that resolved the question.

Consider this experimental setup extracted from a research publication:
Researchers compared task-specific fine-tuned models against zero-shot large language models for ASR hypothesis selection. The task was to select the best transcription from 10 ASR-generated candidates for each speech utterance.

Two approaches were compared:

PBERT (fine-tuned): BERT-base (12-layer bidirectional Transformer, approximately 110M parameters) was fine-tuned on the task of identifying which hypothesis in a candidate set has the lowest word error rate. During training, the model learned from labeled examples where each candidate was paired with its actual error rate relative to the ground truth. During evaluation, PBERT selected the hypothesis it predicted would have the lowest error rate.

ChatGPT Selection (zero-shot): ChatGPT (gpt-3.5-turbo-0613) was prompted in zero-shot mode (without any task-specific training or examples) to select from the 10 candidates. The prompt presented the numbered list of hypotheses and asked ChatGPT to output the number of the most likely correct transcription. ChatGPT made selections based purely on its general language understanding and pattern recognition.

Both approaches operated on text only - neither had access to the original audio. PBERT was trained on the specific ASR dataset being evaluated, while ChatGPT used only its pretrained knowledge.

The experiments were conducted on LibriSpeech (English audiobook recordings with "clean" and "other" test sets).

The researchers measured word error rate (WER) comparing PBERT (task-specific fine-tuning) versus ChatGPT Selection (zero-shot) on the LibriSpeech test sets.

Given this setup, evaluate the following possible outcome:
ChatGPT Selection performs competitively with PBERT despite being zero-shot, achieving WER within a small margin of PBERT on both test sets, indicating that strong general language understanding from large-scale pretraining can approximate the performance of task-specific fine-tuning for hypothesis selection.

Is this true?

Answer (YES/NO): NO